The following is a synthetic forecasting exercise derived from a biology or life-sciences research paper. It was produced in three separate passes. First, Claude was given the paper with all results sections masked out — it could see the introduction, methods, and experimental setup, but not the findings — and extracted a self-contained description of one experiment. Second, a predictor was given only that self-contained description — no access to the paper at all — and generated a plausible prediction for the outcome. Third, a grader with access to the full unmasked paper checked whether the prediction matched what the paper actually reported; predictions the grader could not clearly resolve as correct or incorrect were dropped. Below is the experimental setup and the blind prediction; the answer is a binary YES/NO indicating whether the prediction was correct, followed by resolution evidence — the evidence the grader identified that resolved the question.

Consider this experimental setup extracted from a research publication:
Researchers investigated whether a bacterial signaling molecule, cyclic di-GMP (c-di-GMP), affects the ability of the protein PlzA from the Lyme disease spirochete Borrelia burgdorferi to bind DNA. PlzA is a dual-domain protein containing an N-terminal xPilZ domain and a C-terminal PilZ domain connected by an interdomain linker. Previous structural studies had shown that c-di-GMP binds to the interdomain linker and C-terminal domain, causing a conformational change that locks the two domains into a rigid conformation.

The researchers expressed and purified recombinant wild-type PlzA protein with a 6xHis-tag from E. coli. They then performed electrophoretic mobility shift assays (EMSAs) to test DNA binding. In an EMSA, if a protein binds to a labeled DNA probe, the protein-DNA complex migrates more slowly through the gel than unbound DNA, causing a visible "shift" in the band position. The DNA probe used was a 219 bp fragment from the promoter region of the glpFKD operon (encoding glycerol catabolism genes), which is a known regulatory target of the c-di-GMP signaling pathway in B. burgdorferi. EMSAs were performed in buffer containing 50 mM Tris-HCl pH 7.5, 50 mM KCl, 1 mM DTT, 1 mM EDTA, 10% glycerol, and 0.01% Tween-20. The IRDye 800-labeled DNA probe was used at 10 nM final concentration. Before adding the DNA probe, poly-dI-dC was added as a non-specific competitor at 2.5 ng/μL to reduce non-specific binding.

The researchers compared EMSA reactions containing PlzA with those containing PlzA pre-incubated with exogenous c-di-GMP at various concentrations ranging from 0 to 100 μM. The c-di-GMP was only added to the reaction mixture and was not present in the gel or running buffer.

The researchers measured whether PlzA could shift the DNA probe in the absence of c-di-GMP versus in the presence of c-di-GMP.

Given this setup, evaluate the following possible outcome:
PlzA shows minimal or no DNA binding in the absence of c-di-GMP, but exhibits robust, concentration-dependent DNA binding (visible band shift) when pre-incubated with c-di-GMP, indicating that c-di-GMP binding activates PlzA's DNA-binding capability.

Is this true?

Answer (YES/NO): YES